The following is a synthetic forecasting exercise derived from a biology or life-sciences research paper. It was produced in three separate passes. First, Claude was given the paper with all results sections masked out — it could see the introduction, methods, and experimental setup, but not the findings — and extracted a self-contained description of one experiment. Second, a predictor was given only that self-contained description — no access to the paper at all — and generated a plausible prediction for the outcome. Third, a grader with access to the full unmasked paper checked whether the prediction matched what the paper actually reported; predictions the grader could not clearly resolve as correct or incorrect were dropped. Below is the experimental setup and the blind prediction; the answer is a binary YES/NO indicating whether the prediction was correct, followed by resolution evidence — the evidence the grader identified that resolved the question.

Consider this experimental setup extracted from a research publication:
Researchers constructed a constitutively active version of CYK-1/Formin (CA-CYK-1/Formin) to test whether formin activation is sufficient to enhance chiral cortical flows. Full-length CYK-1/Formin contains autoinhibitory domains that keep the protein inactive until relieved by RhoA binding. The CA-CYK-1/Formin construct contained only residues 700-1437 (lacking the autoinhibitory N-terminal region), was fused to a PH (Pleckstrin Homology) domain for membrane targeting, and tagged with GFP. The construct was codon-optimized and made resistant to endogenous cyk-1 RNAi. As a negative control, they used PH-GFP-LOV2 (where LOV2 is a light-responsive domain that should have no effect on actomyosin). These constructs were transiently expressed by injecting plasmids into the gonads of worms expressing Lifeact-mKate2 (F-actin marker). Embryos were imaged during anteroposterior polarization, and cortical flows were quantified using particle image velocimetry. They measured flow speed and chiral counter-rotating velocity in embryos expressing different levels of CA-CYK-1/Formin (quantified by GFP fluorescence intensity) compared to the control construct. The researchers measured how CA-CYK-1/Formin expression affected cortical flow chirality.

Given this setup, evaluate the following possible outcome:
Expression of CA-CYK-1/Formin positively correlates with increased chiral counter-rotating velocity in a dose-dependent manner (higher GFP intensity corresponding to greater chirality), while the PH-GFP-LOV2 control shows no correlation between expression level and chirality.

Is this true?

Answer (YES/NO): NO